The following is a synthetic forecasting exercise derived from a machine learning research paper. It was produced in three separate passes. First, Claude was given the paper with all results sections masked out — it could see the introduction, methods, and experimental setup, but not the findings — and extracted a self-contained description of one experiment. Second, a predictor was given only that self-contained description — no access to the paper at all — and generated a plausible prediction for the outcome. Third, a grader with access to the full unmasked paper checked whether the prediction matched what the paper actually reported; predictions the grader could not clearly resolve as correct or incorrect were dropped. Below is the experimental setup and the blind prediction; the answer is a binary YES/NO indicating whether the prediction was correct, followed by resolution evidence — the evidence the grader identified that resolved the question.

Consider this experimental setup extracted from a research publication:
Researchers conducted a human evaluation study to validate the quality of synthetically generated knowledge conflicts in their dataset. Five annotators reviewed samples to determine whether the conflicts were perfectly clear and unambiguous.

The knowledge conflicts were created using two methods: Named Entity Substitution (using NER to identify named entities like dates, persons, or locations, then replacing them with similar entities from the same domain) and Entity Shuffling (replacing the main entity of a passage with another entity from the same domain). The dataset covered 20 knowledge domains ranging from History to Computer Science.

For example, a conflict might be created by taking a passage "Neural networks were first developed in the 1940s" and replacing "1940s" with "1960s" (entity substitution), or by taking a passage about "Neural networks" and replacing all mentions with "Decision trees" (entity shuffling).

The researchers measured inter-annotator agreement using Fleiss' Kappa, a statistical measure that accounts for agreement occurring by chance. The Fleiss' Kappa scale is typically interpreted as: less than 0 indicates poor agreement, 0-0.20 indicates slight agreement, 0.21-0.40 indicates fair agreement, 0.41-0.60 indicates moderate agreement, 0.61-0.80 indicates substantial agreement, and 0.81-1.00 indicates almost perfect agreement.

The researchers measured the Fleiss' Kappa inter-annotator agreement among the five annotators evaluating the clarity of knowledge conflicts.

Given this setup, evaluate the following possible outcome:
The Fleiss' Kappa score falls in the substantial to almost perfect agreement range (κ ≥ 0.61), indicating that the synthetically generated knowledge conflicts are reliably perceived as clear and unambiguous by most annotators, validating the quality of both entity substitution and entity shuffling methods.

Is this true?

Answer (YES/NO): NO